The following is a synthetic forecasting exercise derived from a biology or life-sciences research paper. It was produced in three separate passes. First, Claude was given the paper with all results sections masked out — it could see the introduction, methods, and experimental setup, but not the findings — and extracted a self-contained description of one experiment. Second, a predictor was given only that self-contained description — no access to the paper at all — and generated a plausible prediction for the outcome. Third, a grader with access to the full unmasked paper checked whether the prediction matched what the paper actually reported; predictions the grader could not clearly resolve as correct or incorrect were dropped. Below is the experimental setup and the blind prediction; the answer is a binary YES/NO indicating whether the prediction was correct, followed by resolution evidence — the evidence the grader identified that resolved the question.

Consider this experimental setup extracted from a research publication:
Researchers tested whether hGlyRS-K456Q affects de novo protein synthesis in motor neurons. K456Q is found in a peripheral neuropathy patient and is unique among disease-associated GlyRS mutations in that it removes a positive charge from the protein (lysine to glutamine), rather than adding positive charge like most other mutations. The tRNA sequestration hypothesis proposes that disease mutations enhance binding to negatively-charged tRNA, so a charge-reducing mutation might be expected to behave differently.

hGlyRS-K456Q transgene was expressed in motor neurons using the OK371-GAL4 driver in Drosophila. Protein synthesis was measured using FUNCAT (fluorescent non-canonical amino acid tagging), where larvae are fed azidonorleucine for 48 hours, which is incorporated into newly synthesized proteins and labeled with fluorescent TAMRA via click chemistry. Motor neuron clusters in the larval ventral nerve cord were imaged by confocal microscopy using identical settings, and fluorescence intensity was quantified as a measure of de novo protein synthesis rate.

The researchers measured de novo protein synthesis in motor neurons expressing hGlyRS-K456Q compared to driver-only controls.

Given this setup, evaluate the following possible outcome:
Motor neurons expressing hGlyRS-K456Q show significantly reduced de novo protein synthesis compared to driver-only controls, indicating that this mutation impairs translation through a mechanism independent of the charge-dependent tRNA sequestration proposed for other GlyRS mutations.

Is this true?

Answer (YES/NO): NO